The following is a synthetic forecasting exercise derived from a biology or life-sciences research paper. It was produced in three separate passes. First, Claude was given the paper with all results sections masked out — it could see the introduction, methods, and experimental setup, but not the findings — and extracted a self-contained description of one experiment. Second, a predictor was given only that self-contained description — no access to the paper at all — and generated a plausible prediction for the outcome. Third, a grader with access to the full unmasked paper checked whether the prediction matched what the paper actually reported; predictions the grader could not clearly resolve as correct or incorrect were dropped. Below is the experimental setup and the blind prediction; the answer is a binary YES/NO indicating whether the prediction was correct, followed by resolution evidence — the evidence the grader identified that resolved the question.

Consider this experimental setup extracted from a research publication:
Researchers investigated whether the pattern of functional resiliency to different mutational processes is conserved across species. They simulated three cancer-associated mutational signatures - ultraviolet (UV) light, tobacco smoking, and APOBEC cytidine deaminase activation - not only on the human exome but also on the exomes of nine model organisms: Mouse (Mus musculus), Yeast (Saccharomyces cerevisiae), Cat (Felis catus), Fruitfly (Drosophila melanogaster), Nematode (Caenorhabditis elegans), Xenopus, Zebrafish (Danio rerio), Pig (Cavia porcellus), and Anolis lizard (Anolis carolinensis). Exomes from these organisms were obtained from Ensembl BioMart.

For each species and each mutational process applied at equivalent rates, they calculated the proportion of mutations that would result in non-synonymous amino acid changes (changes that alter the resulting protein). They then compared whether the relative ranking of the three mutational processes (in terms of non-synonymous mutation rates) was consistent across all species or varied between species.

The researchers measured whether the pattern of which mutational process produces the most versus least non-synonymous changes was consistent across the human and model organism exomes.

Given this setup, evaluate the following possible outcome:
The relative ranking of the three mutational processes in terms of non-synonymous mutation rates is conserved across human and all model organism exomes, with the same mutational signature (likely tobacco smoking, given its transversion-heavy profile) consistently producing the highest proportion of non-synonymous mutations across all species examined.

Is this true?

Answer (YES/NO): YES